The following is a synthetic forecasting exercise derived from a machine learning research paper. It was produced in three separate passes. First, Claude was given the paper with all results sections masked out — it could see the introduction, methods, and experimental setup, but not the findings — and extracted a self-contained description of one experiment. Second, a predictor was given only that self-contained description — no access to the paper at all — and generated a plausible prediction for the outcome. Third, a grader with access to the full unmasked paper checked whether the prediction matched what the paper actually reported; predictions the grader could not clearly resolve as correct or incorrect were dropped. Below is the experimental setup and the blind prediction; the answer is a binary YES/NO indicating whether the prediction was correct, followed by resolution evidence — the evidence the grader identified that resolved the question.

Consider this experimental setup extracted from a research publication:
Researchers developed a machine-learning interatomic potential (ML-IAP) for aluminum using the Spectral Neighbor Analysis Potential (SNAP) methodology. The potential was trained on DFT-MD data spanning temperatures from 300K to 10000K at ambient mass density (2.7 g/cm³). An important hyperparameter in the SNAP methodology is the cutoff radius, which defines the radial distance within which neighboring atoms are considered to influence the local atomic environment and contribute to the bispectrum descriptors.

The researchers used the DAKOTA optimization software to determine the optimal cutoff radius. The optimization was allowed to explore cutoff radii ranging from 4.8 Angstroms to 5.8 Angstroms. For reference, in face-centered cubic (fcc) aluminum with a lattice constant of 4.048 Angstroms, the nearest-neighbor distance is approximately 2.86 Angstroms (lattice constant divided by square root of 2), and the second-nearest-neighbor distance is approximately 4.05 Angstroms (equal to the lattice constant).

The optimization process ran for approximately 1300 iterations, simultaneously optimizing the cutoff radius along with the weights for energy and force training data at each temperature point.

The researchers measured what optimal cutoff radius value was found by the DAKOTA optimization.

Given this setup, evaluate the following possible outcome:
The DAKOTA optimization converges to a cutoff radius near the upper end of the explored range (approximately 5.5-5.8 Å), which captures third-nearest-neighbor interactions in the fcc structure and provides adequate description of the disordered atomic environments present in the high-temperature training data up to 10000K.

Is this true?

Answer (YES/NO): NO